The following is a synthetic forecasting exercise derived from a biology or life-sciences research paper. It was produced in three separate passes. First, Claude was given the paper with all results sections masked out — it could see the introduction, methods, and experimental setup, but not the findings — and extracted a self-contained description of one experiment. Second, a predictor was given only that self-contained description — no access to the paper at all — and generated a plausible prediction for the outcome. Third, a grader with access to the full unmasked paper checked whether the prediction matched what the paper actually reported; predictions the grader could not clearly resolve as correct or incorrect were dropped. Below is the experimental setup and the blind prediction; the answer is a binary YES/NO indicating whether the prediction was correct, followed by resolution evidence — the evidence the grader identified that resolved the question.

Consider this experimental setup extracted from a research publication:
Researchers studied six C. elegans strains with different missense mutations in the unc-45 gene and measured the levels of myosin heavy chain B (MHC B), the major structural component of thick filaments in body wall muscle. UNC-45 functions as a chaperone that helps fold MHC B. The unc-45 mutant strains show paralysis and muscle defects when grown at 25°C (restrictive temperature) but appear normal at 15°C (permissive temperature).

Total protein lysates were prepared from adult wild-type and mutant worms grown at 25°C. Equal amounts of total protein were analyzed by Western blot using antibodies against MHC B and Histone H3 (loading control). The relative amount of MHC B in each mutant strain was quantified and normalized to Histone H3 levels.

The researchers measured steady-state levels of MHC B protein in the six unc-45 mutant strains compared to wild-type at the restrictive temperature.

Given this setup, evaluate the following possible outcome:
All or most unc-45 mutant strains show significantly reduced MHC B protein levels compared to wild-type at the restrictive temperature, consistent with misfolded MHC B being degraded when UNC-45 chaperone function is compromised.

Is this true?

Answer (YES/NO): NO